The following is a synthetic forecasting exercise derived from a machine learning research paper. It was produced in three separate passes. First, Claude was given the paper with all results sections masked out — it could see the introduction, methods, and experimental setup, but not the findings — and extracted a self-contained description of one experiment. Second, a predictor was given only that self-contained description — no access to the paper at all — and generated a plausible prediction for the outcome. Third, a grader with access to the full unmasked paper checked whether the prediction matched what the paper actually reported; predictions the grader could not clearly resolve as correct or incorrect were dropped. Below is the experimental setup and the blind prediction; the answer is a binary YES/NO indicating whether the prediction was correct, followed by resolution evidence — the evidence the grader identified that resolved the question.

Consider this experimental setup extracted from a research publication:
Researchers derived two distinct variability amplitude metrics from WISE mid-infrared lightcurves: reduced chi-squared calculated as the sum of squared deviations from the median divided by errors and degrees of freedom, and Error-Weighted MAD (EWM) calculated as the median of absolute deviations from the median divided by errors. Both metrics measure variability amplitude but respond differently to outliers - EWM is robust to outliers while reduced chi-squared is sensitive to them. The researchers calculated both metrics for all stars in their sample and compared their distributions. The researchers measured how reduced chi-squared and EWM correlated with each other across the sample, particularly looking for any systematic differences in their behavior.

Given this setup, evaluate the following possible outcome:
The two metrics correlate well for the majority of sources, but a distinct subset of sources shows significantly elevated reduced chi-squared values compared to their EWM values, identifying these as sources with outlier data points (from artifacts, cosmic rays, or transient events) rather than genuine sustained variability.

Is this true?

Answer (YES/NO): YES